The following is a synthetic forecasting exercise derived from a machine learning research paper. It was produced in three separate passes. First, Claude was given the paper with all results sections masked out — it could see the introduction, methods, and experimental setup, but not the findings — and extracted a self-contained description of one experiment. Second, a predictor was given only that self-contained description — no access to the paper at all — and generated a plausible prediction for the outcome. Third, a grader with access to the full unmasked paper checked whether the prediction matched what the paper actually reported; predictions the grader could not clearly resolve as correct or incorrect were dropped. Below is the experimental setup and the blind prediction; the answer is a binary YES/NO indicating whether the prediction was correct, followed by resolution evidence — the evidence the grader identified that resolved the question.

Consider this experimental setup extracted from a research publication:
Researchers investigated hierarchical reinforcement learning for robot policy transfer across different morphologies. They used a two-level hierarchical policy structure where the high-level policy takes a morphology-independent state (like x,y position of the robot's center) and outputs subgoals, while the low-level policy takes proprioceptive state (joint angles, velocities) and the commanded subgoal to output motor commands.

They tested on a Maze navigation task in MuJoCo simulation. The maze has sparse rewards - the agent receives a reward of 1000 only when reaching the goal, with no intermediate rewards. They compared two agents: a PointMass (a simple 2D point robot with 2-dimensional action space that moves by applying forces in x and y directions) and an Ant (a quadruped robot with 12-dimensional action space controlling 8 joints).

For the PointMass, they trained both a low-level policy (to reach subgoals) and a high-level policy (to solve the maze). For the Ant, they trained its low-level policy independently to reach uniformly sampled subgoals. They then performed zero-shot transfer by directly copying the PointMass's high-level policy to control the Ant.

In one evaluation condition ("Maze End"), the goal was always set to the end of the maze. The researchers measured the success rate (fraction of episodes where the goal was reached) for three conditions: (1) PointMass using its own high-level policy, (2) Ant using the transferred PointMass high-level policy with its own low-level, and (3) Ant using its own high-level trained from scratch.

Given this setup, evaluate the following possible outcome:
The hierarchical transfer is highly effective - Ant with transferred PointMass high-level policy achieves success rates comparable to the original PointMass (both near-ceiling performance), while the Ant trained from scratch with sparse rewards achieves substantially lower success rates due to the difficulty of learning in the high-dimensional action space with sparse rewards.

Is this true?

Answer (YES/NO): NO